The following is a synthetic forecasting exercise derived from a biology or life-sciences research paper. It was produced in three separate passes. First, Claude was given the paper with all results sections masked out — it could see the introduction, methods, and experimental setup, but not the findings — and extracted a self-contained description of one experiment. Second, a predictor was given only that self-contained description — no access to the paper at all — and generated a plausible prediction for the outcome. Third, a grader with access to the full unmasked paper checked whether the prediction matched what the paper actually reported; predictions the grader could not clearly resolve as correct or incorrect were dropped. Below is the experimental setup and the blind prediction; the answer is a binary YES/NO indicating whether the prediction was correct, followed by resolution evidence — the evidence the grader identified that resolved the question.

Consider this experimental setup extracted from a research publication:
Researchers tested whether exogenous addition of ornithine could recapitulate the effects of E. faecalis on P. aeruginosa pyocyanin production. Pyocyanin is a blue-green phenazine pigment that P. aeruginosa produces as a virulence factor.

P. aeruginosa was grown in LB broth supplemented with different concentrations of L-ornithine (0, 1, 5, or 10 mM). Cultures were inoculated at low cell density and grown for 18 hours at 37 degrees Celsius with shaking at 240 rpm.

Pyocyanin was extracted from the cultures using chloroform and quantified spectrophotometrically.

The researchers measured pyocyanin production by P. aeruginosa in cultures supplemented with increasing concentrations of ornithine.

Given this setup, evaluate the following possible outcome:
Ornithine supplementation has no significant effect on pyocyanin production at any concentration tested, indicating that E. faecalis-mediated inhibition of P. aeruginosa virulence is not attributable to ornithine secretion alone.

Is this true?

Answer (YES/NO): NO